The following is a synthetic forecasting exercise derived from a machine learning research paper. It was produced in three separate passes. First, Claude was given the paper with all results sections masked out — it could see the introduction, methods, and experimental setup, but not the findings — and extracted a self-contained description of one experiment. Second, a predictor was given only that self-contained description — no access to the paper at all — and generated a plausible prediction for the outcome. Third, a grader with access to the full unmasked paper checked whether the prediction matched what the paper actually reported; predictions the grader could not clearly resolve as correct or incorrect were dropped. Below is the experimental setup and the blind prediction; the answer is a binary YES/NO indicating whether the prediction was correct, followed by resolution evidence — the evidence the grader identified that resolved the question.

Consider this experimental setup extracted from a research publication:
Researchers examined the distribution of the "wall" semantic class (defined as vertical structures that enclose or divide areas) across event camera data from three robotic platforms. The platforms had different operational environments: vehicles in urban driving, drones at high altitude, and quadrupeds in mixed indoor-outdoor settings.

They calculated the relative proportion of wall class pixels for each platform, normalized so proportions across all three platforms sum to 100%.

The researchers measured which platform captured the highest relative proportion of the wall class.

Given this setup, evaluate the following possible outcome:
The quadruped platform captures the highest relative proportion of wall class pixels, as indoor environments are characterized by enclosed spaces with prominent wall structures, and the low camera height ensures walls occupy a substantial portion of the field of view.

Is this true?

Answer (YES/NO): YES